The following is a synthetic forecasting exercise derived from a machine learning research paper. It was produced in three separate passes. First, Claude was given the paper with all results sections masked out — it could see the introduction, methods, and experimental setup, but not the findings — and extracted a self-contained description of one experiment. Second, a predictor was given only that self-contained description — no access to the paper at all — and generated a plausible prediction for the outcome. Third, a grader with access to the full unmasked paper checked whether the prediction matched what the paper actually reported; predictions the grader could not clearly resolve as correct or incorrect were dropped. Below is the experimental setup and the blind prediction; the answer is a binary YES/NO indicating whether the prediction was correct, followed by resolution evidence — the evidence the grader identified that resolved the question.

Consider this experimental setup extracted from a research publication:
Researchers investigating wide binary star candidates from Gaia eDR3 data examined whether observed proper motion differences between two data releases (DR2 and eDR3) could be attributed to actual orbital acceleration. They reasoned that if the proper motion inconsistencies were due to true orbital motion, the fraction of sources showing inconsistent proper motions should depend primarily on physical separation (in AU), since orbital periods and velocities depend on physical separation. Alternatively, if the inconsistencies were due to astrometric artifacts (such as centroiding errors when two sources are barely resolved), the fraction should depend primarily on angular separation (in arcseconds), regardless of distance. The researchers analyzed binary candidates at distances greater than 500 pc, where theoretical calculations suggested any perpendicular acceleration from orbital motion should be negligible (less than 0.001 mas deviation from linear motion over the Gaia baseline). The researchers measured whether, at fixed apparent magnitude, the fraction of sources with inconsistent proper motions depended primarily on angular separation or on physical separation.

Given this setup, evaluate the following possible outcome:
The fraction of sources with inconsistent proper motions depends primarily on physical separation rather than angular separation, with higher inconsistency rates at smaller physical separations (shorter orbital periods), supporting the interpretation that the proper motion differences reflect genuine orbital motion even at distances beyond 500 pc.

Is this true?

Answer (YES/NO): NO